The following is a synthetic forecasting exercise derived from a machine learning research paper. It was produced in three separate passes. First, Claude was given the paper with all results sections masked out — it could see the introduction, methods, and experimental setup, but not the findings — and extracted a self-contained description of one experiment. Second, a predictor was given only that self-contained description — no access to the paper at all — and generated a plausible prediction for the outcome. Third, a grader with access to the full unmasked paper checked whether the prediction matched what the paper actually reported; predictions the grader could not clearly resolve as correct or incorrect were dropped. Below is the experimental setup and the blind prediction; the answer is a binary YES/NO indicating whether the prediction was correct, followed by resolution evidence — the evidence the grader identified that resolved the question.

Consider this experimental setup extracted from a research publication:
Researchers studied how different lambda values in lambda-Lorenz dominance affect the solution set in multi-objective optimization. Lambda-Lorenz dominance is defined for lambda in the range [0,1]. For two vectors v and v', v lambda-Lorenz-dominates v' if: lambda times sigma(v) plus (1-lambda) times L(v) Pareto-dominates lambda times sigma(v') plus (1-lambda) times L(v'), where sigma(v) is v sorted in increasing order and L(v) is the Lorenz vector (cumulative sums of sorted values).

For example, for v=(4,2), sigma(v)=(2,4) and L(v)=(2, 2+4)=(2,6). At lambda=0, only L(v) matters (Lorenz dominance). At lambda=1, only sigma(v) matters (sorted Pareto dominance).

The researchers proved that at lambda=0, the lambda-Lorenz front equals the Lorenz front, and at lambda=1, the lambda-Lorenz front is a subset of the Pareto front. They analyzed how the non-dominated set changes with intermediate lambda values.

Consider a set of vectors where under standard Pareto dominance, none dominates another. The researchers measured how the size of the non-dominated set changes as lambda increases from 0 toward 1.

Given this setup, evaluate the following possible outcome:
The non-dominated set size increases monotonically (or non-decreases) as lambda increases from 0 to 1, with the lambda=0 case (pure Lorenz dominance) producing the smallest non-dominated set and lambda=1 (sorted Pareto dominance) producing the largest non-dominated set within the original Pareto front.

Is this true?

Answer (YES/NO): YES